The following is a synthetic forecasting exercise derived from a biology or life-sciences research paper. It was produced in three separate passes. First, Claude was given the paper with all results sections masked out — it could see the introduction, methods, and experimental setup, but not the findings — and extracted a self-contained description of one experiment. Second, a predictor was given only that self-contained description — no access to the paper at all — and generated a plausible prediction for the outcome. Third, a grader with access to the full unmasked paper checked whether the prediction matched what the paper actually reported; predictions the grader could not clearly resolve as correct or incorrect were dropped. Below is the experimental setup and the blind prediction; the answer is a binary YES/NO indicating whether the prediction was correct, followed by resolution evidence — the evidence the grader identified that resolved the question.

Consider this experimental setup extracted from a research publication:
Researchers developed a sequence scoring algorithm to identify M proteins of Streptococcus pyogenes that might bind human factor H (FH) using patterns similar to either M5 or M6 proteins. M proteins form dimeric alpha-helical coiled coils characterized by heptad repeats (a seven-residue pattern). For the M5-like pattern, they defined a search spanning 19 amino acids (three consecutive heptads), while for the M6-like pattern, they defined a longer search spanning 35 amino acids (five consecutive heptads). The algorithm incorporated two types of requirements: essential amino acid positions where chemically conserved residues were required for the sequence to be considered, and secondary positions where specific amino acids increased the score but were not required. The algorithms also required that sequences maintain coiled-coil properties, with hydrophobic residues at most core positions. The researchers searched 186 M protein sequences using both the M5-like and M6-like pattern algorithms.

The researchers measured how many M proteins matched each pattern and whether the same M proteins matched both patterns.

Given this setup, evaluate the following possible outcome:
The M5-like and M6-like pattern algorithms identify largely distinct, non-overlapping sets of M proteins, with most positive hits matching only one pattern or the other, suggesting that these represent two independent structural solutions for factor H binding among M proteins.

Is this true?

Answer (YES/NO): YES